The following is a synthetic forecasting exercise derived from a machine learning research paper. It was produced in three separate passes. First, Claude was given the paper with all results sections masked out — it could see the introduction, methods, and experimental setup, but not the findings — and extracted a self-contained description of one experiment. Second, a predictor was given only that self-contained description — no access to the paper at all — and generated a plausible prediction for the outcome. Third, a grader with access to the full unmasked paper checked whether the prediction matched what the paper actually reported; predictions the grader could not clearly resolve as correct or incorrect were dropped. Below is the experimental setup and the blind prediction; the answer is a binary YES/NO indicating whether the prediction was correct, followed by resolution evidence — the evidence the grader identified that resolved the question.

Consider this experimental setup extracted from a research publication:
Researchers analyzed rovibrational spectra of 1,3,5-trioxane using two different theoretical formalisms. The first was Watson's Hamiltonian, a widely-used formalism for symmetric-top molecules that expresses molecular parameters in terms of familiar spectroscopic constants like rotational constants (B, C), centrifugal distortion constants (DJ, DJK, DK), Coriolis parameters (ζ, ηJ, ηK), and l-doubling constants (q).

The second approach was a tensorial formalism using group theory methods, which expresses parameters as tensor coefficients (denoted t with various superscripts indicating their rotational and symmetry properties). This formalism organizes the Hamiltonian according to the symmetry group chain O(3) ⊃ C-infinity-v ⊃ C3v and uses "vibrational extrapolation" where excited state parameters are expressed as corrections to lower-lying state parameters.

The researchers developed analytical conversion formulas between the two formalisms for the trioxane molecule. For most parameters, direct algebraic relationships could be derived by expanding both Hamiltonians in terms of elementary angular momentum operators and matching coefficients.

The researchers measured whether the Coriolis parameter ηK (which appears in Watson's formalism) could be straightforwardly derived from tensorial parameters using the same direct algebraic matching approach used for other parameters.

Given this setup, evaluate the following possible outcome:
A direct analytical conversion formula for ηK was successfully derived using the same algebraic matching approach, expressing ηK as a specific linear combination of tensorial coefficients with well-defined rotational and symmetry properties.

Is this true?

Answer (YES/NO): NO